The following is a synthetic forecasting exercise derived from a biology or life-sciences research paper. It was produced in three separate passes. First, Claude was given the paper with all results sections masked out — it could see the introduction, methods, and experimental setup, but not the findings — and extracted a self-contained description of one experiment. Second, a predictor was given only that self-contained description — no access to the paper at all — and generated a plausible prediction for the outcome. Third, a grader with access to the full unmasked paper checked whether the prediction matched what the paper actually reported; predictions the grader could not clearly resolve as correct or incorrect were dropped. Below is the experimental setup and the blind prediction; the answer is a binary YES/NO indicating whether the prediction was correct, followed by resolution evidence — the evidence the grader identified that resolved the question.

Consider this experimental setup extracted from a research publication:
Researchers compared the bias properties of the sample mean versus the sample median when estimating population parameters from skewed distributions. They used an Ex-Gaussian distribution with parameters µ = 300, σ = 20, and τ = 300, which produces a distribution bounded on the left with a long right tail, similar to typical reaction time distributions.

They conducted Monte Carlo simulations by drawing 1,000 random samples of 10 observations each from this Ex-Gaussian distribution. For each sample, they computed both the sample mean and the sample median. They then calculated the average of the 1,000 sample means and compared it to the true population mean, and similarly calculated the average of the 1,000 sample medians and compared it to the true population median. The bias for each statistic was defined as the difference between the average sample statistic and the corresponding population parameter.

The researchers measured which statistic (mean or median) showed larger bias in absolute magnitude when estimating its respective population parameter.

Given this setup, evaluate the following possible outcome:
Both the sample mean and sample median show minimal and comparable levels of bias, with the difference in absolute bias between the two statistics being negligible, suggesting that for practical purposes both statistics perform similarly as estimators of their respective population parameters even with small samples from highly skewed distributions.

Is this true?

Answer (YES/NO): NO